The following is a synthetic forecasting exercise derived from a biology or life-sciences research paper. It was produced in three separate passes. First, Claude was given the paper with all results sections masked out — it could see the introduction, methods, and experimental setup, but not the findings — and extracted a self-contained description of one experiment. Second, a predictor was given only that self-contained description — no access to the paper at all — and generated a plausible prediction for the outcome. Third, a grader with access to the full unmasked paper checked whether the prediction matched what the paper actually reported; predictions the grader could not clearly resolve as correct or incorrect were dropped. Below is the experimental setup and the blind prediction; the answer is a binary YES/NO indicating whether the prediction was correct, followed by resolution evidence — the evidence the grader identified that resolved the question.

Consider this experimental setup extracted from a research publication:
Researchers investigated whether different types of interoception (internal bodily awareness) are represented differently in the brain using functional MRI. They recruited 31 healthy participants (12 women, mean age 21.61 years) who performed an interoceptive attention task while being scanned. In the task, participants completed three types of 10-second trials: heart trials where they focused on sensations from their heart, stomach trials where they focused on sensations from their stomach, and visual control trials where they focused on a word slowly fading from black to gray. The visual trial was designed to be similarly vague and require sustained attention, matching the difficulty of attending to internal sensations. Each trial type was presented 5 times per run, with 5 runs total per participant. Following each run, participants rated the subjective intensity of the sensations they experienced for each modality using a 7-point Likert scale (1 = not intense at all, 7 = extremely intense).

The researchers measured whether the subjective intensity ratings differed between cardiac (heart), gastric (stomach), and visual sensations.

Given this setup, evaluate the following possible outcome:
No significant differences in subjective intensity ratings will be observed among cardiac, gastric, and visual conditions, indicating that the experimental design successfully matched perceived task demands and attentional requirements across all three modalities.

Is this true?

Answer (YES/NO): NO